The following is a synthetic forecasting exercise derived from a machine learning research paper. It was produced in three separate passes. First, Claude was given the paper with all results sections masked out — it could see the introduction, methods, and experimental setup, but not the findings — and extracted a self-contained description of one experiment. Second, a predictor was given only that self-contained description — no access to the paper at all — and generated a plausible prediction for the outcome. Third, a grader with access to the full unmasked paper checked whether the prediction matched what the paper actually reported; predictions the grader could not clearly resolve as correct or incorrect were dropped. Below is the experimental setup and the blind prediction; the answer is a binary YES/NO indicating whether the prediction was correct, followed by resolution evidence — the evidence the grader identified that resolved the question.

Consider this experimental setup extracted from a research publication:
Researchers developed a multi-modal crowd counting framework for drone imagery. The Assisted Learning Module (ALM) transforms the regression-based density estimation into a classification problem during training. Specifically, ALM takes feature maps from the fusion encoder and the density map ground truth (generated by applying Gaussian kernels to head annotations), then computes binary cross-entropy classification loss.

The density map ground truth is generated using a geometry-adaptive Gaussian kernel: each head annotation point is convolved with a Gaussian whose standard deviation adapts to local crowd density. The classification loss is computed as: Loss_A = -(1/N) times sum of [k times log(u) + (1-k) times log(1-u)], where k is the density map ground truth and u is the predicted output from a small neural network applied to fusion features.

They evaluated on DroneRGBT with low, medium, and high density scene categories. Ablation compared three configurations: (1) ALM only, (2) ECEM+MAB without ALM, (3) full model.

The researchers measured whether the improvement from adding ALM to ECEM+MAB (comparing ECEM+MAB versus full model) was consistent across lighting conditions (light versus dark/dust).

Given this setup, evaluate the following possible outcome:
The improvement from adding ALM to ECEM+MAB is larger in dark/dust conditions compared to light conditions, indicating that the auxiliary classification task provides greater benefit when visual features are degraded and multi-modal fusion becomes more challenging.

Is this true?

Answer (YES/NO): YES